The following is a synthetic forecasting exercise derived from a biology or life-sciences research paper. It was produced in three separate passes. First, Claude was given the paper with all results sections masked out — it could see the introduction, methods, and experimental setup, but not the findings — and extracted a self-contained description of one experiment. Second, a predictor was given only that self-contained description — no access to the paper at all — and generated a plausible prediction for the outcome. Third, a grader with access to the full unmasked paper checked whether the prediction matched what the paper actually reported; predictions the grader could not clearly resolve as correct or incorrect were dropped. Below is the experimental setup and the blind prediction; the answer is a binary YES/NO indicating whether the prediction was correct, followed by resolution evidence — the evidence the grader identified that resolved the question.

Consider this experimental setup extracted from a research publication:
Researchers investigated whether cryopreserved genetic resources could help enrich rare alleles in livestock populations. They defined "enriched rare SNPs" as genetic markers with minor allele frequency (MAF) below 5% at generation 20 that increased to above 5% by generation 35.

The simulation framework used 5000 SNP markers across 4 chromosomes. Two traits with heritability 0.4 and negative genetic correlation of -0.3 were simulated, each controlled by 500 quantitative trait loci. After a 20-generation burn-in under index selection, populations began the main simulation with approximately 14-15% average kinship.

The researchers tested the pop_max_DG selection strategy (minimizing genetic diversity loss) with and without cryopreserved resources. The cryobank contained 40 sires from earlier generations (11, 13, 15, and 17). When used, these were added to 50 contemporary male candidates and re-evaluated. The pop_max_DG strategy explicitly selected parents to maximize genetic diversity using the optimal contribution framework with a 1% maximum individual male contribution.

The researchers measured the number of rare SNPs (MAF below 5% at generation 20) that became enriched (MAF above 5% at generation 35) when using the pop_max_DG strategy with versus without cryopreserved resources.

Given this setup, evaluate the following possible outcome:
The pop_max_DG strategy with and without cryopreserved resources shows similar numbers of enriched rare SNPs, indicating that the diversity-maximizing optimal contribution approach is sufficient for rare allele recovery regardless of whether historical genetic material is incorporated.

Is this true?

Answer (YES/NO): NO